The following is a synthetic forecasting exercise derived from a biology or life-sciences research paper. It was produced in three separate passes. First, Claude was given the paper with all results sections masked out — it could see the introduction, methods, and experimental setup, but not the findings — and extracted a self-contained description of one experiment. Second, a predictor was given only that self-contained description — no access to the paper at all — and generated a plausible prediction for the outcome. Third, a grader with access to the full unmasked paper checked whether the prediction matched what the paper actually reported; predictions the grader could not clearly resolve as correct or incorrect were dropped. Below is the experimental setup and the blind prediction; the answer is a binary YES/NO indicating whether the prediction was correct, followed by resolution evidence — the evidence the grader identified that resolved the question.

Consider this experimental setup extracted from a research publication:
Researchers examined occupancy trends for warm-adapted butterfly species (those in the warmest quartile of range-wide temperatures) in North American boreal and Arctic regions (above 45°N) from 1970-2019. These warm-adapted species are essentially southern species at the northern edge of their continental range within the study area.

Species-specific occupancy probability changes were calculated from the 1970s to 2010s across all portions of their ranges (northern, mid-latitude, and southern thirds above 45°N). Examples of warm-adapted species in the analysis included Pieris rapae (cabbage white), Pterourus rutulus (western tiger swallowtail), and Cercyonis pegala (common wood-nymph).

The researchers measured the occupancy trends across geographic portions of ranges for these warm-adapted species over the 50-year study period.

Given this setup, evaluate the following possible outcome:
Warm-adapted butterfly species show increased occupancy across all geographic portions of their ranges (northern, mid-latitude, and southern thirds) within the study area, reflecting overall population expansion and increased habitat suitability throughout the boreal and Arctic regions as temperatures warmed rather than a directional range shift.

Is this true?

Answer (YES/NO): NO